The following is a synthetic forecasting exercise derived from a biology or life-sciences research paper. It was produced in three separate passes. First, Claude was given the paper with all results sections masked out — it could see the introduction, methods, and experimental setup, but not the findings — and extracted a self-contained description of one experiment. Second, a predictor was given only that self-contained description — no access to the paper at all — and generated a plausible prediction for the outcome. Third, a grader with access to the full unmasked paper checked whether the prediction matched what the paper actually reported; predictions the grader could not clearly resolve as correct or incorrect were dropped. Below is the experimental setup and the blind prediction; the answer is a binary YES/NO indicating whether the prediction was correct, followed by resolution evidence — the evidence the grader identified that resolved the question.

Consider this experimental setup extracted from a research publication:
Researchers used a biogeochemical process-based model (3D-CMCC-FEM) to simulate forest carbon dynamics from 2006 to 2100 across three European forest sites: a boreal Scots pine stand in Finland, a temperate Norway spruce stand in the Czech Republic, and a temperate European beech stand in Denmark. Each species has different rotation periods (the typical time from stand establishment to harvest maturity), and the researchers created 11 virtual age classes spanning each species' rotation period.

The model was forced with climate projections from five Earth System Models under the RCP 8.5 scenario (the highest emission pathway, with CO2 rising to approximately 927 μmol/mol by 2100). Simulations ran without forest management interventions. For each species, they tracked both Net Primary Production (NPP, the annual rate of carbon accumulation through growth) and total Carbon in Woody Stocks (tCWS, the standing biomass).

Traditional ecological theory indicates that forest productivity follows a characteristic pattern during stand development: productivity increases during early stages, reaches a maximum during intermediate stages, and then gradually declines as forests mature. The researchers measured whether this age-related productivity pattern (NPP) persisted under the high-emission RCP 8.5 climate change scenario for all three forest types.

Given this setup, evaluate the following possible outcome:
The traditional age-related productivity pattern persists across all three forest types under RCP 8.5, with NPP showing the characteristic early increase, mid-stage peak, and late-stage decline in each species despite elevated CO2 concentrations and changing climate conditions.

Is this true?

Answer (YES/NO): YES